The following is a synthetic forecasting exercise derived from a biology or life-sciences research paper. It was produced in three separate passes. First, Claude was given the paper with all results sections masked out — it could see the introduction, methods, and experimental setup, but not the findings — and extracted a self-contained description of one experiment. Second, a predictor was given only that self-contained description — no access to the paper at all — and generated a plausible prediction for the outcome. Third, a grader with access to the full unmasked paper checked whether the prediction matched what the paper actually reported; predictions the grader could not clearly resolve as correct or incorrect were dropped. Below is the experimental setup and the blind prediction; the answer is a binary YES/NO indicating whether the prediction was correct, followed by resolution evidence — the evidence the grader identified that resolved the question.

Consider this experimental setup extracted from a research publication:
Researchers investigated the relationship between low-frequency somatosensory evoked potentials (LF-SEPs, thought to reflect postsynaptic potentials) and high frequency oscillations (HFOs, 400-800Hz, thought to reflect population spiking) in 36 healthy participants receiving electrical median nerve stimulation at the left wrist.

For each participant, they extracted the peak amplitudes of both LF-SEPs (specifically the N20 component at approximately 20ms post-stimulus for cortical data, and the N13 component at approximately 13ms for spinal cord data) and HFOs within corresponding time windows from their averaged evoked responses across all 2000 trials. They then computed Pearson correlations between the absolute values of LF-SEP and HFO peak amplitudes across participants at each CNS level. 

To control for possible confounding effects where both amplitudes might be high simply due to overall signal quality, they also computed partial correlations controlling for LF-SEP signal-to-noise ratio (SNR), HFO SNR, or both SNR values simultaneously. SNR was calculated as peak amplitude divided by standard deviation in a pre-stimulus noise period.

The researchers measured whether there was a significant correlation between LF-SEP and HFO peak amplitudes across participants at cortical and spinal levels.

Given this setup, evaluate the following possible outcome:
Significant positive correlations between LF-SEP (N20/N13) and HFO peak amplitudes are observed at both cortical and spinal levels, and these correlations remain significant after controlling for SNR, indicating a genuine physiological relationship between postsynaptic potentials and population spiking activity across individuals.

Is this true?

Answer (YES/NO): NO